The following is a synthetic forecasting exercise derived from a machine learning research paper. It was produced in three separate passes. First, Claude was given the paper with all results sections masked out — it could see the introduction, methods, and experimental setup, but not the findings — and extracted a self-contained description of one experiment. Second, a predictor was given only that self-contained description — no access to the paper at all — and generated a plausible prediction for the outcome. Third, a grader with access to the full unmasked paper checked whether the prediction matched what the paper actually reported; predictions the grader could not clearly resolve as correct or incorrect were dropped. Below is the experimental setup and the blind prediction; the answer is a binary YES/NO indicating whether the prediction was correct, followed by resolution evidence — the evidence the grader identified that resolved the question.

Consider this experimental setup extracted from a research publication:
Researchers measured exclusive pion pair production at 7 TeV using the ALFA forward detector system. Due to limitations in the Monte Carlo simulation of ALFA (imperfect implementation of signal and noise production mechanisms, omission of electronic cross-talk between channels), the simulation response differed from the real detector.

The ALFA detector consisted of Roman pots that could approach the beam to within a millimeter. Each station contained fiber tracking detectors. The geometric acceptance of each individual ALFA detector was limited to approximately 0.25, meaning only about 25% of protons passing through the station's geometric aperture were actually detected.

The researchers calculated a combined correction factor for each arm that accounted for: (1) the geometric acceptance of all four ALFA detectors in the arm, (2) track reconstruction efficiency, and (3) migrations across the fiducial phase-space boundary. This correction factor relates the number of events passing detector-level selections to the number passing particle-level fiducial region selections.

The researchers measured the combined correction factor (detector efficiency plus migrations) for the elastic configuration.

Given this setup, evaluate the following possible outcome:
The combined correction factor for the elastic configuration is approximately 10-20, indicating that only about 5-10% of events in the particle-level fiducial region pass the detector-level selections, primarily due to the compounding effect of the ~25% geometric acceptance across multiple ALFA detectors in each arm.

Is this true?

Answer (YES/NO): YES